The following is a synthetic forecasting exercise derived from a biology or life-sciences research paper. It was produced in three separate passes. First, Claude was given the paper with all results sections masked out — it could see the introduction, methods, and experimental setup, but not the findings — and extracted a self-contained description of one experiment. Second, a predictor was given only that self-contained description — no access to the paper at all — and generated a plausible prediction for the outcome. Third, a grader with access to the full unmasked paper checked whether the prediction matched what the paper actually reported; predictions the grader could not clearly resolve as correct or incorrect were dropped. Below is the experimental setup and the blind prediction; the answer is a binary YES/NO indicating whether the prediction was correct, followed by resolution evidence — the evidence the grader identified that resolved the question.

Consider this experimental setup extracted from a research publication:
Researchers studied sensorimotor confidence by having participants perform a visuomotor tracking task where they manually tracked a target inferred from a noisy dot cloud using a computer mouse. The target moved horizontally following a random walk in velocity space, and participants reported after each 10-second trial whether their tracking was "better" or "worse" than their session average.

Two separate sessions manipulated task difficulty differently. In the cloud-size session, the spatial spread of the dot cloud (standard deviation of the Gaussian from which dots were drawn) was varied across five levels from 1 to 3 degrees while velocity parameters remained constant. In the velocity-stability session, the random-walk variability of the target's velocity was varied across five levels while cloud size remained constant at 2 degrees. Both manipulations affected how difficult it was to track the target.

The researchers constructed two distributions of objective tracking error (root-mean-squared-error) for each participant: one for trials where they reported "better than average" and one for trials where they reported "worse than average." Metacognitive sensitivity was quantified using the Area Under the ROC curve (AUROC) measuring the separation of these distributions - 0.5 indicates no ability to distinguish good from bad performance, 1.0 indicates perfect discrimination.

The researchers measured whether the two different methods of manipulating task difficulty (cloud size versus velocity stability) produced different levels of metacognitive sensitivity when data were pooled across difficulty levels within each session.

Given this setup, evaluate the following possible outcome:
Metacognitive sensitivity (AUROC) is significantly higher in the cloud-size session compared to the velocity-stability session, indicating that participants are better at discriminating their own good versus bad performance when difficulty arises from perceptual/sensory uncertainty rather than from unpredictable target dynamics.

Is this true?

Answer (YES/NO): NO